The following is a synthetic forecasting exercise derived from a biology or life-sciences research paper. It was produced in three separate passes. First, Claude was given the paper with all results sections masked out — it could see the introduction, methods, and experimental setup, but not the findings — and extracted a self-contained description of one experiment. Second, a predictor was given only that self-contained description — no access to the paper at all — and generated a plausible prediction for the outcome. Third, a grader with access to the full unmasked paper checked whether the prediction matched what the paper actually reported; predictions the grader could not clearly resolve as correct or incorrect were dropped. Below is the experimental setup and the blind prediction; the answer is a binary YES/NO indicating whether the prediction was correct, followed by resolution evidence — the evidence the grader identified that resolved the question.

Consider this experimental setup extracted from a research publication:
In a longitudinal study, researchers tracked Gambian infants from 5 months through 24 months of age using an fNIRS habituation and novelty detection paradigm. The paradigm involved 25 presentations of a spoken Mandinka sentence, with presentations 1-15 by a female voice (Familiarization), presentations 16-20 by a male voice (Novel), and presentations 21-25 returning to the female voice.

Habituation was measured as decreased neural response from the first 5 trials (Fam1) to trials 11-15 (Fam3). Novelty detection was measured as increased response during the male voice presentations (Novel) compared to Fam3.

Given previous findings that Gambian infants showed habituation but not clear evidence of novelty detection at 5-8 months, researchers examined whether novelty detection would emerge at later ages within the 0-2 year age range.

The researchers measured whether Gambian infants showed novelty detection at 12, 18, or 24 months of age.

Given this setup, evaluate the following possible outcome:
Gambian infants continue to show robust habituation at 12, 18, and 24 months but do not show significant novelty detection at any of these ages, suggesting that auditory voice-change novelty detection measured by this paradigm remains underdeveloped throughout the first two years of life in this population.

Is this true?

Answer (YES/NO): NO